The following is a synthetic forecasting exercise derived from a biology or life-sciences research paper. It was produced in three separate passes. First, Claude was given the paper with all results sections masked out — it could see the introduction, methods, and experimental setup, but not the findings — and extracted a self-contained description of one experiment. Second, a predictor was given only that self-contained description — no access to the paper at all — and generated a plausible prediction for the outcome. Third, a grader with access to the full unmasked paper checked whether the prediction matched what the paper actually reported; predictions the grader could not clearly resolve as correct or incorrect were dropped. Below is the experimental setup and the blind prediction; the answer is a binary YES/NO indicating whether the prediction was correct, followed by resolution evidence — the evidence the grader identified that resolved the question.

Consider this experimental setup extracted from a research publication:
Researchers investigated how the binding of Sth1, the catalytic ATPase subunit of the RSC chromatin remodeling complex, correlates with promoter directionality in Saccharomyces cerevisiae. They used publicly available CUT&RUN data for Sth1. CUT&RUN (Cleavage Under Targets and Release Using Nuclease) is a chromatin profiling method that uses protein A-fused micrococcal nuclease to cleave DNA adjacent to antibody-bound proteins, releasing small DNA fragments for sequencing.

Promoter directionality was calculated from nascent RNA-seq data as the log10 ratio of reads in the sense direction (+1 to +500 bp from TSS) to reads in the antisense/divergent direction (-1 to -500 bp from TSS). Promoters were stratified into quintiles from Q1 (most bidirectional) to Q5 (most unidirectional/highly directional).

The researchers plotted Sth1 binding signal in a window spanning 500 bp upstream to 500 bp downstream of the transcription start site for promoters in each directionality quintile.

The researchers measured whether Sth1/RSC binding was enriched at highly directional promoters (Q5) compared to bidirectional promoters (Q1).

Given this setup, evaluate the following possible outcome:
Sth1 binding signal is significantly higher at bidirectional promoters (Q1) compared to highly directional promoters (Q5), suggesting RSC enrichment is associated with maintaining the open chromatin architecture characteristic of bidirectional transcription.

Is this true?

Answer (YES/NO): NO